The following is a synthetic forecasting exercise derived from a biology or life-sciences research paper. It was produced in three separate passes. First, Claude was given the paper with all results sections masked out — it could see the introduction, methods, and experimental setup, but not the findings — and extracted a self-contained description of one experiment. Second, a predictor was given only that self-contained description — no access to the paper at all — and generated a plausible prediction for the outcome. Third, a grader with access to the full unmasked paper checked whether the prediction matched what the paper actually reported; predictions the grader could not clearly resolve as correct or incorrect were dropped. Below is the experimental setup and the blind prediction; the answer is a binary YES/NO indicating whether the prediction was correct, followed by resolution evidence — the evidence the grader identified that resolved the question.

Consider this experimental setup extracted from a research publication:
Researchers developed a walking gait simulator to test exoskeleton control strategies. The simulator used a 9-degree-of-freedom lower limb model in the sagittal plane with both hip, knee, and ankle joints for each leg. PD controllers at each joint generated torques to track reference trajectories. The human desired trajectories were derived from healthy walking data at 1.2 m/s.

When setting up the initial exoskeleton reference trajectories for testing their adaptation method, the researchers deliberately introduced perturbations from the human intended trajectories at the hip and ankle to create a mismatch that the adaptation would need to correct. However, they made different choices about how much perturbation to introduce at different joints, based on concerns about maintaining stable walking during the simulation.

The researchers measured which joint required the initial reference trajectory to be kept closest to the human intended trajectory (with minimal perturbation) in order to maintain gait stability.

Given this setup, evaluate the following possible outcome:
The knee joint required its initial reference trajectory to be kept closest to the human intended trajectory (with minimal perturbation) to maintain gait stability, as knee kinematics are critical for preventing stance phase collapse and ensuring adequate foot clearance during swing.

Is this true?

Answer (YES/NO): YES